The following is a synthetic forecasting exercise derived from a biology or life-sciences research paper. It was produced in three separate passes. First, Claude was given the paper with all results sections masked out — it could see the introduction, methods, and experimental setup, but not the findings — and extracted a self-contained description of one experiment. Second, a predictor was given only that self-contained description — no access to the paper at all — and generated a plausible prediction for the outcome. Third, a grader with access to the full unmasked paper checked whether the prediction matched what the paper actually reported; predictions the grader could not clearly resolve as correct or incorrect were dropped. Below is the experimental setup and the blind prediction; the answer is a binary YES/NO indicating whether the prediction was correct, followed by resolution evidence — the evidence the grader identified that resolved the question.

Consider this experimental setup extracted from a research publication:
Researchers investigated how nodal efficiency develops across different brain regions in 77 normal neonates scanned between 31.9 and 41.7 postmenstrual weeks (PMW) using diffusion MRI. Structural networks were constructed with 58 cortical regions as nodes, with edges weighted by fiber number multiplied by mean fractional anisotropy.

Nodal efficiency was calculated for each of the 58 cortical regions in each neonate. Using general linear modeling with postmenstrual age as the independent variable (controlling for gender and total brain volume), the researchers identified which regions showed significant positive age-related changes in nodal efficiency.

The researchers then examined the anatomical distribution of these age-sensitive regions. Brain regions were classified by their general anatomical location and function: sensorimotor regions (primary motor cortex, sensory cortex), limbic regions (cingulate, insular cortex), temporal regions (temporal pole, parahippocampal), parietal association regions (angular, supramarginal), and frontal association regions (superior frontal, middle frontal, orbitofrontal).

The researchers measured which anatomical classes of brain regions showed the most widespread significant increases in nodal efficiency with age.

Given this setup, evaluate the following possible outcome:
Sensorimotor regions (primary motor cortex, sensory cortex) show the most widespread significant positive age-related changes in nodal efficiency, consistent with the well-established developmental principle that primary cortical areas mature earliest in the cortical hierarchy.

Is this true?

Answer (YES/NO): NO